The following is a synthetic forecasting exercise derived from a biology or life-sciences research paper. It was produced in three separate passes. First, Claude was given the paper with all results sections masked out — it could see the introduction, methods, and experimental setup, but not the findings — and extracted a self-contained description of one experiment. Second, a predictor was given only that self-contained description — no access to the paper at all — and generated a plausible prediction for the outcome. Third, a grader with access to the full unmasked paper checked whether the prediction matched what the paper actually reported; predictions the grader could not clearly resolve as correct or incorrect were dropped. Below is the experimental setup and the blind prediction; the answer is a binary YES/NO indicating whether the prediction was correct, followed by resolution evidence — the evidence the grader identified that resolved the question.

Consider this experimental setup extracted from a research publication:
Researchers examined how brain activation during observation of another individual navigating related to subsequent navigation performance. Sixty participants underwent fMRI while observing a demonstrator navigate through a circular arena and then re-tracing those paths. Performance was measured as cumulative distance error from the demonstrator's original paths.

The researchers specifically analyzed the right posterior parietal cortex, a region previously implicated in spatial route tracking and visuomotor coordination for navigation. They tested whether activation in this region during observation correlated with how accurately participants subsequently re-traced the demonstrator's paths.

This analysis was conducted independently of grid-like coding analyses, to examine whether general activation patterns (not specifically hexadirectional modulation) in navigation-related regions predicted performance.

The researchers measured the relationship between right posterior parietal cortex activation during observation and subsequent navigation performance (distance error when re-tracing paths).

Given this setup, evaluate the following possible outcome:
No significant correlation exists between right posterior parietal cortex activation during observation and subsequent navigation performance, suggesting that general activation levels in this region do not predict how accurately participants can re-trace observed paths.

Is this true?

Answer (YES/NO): NO